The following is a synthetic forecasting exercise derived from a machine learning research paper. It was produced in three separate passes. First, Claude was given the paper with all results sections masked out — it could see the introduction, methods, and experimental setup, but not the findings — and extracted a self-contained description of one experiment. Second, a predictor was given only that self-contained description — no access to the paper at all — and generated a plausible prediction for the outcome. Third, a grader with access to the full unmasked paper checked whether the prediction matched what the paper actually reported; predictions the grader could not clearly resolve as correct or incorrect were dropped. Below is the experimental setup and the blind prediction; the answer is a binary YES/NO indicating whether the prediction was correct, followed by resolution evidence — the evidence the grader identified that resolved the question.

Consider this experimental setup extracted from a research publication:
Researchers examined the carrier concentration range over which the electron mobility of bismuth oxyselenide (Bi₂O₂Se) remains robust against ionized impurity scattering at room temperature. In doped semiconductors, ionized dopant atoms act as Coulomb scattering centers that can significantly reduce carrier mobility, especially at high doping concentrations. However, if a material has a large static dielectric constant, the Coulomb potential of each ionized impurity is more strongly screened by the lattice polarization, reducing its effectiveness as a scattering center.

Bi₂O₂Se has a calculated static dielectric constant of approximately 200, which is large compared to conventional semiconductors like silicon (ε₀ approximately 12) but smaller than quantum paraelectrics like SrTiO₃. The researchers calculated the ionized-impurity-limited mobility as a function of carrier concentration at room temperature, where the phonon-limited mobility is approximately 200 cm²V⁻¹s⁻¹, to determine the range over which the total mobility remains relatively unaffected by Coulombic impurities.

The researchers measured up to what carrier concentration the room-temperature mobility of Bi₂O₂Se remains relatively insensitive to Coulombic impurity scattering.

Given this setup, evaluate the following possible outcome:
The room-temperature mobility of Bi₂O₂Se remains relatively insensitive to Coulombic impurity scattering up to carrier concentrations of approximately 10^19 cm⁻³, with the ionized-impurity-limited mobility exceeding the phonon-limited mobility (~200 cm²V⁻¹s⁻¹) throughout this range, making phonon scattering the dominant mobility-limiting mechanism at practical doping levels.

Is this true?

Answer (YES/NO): YES